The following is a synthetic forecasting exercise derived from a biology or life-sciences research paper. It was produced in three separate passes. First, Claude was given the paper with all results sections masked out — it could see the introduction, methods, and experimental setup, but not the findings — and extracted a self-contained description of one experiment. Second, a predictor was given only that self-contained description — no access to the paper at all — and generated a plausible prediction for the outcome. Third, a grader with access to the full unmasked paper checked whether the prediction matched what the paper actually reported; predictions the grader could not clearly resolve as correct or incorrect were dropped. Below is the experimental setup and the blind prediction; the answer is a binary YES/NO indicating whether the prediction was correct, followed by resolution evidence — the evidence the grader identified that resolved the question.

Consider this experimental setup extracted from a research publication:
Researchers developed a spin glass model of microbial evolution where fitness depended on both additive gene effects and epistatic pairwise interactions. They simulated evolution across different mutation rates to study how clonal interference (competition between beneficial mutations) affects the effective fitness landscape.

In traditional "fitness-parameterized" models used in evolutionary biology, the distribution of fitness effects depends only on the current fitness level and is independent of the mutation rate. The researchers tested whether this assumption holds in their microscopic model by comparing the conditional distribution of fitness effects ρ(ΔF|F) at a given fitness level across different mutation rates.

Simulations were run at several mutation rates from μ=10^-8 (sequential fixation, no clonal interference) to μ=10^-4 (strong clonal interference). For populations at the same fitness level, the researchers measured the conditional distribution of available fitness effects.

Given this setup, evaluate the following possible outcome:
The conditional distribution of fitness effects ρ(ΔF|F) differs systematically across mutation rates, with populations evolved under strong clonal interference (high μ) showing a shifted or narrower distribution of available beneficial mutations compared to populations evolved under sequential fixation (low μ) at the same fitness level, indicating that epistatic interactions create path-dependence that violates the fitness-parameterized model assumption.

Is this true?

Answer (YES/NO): YES